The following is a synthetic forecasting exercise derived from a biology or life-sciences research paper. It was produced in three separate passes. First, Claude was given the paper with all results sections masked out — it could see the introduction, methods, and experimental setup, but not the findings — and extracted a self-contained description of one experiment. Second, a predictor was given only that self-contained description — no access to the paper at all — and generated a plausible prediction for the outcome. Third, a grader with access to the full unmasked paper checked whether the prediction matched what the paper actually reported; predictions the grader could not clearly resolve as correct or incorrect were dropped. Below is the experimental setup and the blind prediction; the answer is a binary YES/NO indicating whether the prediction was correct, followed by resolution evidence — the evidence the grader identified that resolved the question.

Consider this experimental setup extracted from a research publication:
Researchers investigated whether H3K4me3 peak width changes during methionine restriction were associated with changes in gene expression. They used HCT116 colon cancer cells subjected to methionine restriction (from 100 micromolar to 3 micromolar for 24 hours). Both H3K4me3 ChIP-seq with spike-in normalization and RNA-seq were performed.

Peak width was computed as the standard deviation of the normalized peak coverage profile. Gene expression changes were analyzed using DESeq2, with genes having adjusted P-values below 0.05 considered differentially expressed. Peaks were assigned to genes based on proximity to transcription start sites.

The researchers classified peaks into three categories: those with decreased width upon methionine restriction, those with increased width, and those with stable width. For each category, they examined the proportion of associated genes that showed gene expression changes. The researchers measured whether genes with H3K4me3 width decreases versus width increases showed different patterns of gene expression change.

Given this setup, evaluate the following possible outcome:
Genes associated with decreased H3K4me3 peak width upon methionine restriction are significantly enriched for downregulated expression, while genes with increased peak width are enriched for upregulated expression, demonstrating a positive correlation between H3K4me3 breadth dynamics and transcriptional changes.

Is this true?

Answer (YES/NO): YES